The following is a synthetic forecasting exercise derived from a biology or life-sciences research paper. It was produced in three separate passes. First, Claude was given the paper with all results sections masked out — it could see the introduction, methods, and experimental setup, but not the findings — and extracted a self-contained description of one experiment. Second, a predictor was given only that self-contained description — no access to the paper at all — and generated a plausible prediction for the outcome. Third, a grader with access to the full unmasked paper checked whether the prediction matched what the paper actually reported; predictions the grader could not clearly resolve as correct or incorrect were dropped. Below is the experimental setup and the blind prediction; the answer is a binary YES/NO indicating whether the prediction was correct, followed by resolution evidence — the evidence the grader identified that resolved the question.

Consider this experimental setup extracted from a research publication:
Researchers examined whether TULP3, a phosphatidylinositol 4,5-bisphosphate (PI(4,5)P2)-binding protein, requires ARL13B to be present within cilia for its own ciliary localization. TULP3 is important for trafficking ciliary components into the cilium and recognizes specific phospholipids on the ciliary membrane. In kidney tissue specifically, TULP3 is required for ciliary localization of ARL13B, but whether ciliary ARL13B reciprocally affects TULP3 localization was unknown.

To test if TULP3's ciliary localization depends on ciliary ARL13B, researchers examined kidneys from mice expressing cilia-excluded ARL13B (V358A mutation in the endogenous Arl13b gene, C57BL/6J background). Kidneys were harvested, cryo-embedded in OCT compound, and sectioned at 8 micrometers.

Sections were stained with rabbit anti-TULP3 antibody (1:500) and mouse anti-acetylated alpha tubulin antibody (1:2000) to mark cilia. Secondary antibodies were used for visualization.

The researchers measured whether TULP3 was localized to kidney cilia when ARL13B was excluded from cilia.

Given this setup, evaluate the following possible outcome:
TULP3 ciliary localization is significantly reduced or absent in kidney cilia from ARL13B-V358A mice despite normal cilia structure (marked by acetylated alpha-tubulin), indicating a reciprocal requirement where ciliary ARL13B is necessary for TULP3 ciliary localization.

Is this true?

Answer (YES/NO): NO